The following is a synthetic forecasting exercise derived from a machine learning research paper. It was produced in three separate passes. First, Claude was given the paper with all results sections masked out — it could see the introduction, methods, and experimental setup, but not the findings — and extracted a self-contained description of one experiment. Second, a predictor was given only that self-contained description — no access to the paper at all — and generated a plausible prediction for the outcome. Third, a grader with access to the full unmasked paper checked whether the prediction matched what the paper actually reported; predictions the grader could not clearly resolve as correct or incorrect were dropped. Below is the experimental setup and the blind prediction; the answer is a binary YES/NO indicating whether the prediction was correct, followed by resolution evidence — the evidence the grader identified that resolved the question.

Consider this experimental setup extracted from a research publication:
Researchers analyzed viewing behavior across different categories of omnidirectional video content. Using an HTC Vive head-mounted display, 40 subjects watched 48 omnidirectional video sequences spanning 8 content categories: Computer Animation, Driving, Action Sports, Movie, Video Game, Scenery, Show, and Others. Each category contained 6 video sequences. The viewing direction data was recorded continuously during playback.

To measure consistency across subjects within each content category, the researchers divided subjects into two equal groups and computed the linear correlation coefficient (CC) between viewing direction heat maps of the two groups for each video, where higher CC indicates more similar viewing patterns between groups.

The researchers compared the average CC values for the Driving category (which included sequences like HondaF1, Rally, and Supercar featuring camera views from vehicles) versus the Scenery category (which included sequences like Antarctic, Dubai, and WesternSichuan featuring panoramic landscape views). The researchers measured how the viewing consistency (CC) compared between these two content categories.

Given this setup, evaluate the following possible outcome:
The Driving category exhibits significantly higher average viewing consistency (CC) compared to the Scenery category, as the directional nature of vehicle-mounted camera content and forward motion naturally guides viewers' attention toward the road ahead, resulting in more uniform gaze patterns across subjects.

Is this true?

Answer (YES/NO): YES